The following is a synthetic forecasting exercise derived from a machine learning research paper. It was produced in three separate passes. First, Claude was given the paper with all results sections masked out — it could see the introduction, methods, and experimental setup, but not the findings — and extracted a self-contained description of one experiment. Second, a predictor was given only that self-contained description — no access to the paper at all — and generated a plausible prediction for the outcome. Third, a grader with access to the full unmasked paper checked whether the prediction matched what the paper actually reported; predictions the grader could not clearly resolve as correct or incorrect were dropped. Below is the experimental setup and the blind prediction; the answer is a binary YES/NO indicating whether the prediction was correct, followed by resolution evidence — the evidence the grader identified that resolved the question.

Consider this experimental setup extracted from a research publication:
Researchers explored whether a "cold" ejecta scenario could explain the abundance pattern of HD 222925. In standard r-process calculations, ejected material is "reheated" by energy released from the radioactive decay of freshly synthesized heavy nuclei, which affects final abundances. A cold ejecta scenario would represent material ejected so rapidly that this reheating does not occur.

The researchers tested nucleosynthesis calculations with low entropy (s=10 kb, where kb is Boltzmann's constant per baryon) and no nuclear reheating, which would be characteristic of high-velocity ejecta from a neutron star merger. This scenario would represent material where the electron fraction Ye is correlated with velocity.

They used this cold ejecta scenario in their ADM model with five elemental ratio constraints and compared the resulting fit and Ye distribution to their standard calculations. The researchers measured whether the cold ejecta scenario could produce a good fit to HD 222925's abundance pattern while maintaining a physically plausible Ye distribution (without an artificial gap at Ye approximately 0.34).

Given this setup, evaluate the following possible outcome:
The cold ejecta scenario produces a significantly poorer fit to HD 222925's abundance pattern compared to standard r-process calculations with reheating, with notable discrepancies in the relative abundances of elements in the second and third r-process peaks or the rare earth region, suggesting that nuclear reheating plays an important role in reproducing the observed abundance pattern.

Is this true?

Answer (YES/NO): NO